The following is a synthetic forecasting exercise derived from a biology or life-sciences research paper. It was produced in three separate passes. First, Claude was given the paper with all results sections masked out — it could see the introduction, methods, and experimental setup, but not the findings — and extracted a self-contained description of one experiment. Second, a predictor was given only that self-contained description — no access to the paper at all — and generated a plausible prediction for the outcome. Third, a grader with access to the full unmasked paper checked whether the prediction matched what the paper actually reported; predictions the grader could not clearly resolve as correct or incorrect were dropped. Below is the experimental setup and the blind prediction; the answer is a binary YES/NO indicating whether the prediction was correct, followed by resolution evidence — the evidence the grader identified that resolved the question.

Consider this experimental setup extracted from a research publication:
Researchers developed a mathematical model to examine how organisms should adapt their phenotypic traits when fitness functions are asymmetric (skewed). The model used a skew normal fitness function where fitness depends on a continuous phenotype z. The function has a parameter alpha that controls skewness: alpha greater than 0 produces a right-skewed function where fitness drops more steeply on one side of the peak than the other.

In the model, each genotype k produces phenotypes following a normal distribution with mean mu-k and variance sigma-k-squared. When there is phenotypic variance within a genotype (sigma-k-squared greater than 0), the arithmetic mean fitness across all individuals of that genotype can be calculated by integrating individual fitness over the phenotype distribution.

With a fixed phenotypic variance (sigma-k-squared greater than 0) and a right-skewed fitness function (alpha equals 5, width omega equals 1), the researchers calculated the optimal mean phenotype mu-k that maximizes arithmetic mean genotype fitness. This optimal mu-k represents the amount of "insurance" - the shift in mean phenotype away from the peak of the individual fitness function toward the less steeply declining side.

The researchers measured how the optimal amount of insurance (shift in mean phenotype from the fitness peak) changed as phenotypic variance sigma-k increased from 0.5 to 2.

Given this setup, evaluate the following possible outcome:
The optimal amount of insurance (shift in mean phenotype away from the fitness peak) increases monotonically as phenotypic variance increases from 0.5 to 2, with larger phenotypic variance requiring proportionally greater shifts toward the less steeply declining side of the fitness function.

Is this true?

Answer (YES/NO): NO